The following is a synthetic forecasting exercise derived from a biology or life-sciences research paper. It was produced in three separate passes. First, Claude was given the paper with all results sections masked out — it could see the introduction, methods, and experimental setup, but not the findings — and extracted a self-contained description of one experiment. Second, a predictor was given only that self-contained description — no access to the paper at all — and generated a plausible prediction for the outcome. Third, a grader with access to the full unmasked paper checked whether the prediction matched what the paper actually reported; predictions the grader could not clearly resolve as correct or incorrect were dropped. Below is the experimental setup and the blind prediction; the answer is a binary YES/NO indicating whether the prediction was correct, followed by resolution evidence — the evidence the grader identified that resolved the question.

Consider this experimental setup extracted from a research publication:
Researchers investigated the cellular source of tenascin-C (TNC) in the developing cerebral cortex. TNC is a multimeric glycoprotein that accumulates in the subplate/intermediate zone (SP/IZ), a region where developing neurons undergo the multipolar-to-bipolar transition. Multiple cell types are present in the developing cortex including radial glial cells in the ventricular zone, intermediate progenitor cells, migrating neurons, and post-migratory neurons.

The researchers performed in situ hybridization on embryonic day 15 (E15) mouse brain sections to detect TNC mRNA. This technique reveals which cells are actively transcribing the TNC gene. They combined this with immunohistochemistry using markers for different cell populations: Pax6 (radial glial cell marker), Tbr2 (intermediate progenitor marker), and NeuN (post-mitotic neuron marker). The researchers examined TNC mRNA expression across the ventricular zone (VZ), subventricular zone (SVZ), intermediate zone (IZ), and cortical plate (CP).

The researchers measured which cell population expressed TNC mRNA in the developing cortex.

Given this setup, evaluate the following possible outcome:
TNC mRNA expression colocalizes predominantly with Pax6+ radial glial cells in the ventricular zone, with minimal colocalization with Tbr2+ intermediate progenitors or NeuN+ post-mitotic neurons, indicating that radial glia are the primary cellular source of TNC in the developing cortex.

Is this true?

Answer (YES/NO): YES